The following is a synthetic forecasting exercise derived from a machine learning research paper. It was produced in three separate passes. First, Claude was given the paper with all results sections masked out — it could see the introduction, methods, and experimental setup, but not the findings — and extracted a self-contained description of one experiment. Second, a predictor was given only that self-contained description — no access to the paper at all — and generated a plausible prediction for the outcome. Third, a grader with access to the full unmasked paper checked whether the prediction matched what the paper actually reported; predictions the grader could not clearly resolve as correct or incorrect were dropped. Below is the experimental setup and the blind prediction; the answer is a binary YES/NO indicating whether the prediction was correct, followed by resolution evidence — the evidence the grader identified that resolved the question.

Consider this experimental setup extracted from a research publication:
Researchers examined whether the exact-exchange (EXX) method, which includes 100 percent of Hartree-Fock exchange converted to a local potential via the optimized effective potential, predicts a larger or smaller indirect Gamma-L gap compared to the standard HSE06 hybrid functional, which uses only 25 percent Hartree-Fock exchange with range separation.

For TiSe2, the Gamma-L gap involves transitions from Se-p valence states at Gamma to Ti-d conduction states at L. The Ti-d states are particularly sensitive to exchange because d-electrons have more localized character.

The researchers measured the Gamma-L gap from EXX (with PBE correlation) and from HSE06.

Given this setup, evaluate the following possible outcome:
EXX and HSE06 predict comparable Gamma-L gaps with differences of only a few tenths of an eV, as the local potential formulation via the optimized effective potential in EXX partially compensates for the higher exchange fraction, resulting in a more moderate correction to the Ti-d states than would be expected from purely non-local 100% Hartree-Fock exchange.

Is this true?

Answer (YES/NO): NO